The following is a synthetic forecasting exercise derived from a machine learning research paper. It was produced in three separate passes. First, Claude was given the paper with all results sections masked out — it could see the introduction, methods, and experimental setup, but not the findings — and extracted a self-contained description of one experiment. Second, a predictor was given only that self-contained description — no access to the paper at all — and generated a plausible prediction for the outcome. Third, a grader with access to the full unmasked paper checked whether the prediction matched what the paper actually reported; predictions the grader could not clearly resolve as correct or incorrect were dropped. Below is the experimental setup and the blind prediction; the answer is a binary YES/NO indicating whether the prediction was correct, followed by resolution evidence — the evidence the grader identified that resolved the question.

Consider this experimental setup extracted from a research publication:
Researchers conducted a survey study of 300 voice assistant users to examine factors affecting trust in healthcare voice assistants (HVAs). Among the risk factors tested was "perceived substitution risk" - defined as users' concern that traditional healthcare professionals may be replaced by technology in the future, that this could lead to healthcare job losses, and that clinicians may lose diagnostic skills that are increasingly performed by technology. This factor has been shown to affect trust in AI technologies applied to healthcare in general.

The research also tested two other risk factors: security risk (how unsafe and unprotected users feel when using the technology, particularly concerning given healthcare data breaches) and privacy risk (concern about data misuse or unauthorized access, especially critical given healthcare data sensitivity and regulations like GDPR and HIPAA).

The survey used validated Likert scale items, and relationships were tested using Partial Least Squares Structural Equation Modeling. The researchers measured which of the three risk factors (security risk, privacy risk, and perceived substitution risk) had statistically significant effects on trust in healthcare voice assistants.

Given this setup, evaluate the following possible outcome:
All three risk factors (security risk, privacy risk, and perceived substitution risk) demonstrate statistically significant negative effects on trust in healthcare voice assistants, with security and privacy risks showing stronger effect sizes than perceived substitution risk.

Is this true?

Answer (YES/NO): NO